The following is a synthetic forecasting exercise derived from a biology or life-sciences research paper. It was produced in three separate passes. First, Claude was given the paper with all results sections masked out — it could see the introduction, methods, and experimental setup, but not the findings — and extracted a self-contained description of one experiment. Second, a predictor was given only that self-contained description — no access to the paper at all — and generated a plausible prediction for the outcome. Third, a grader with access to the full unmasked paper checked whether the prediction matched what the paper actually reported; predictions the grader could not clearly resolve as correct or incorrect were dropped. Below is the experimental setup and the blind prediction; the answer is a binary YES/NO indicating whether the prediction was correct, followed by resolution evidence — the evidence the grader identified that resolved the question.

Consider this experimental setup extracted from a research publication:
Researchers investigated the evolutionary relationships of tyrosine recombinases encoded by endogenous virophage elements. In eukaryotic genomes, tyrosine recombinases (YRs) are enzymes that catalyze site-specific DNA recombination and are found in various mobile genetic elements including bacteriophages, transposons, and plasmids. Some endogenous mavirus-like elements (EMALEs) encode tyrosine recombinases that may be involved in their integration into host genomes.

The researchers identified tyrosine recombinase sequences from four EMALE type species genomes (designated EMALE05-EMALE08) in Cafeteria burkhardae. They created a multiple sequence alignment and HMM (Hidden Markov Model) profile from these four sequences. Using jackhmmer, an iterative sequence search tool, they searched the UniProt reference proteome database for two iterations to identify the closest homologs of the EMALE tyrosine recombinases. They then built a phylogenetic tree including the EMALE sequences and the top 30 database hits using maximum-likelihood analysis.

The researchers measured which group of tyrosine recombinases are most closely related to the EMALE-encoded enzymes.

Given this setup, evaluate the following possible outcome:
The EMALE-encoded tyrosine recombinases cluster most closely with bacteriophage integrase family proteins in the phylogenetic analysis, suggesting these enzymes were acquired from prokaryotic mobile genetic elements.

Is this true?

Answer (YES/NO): NO